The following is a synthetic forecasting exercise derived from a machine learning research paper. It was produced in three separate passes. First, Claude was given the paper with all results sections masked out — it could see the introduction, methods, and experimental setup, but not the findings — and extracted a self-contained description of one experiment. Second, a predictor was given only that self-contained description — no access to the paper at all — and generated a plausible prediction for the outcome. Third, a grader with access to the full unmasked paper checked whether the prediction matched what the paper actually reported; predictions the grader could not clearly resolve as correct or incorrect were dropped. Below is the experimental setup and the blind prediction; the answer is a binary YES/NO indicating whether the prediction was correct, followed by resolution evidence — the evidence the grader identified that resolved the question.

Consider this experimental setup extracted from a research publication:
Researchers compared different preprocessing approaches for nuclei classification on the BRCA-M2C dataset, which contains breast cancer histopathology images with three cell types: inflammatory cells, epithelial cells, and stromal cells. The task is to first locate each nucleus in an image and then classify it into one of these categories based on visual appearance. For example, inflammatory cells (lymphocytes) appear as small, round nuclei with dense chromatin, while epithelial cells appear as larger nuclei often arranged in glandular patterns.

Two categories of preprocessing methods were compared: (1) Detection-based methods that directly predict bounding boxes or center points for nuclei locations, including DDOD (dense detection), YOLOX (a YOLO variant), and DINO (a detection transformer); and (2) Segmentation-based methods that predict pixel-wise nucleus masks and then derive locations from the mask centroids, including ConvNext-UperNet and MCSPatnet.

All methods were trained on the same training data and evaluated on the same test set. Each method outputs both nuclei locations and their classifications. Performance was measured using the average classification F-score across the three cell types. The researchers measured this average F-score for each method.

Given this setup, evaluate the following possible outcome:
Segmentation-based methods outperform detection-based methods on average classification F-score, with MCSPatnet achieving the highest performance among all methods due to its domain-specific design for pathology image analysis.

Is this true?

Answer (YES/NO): YES